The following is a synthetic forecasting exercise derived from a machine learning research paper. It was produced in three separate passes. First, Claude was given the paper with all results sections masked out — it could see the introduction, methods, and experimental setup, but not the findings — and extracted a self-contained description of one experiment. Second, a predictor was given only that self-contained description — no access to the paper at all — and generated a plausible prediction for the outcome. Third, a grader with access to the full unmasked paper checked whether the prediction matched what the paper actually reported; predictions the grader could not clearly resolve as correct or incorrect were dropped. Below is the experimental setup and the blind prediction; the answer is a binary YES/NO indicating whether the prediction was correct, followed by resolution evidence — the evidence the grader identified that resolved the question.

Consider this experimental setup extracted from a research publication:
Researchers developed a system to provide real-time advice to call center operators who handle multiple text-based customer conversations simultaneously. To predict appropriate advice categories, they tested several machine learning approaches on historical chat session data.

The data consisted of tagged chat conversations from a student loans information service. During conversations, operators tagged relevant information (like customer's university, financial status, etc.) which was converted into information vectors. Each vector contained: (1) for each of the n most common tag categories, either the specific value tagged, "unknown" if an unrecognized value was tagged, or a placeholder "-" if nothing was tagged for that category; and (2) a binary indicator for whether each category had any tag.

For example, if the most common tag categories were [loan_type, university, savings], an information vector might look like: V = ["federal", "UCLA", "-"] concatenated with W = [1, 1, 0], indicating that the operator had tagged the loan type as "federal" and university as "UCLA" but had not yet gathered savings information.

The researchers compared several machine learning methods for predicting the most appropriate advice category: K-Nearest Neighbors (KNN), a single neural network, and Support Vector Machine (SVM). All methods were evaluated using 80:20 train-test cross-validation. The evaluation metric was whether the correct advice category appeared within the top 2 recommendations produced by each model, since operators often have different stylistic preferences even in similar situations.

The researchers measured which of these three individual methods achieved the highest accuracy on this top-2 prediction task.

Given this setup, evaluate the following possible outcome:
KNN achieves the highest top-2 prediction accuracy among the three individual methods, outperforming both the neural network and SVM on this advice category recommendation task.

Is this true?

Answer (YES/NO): YES